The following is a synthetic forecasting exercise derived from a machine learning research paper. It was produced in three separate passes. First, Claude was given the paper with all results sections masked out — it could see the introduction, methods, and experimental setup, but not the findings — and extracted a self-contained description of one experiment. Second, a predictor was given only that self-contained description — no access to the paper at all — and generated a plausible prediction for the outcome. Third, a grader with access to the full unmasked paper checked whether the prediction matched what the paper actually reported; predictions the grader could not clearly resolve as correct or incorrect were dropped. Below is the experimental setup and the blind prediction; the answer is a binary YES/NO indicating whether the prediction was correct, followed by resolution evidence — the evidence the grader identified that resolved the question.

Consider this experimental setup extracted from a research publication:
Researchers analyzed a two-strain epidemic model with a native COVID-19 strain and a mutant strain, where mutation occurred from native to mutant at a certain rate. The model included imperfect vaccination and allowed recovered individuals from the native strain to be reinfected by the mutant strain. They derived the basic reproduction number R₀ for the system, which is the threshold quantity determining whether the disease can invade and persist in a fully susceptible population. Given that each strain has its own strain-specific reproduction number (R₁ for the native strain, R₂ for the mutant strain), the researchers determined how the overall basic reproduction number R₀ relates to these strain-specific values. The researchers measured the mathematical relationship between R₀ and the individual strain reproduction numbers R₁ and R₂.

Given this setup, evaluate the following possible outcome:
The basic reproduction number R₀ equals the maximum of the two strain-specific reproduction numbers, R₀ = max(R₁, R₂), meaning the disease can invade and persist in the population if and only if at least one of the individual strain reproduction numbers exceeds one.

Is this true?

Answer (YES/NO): YES